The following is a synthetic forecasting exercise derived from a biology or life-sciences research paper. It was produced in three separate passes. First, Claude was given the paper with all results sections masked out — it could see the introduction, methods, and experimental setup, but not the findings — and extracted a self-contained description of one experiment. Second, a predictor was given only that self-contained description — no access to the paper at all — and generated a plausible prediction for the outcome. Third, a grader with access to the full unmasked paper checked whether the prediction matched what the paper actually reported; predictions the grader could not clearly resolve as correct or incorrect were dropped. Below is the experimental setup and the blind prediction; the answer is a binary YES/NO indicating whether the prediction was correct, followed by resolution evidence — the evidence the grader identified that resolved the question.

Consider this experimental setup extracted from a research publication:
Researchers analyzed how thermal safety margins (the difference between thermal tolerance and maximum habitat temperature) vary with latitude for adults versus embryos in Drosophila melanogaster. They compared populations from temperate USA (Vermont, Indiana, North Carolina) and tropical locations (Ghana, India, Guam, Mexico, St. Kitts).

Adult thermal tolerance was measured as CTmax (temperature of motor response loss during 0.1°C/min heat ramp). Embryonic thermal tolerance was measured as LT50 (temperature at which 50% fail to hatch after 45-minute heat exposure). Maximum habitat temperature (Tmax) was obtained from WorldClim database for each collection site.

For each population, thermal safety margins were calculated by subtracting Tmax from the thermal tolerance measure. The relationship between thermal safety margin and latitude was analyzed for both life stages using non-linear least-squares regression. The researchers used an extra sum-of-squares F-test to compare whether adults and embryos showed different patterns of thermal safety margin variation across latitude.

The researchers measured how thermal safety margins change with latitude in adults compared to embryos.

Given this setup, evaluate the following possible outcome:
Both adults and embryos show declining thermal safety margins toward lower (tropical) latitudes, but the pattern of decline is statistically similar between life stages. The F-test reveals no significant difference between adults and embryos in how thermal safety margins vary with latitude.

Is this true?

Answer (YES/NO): NO